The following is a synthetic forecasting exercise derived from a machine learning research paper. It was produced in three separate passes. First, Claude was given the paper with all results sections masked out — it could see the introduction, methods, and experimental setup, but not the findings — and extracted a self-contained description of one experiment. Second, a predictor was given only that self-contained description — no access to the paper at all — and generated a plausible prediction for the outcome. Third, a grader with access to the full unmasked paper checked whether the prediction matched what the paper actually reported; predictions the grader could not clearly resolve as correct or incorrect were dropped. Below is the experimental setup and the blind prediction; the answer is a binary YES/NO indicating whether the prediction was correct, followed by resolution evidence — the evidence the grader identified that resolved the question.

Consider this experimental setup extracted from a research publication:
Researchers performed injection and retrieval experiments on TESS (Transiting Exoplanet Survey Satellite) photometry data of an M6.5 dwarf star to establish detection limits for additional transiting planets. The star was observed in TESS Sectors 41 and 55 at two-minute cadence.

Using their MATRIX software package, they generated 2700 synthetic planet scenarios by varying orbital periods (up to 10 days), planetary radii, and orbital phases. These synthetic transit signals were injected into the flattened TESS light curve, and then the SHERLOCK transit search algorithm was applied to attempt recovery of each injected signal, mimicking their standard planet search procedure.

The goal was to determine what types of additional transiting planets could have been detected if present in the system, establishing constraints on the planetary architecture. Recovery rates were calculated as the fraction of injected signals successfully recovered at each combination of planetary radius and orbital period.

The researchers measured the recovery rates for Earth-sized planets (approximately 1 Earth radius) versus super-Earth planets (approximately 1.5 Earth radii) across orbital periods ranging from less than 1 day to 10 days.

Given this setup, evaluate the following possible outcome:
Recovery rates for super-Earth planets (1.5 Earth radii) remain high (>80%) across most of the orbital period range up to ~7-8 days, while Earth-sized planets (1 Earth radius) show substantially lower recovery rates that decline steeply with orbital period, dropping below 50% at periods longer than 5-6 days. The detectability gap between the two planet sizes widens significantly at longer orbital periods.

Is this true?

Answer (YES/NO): NO